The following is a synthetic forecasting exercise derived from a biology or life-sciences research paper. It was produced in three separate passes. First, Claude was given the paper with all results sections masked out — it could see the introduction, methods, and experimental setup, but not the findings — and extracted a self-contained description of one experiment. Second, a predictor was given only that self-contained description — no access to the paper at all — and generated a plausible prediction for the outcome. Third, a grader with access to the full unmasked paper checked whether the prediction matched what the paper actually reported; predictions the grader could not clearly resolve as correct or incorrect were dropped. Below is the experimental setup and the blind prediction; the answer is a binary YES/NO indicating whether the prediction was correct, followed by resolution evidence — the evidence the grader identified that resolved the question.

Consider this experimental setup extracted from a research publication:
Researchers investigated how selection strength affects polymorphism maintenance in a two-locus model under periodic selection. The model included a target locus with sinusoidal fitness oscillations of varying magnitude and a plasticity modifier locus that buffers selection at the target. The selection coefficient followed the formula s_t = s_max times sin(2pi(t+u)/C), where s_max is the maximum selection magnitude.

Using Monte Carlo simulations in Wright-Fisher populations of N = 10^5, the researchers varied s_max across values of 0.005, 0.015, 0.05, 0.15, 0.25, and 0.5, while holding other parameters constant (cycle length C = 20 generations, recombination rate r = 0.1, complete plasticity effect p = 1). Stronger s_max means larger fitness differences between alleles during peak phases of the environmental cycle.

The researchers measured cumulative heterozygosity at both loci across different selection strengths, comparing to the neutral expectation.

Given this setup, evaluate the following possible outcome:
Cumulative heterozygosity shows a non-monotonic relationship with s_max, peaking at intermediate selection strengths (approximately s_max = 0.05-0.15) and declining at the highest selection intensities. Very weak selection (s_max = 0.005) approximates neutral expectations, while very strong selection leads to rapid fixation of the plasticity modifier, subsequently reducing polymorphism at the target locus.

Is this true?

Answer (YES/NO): NO